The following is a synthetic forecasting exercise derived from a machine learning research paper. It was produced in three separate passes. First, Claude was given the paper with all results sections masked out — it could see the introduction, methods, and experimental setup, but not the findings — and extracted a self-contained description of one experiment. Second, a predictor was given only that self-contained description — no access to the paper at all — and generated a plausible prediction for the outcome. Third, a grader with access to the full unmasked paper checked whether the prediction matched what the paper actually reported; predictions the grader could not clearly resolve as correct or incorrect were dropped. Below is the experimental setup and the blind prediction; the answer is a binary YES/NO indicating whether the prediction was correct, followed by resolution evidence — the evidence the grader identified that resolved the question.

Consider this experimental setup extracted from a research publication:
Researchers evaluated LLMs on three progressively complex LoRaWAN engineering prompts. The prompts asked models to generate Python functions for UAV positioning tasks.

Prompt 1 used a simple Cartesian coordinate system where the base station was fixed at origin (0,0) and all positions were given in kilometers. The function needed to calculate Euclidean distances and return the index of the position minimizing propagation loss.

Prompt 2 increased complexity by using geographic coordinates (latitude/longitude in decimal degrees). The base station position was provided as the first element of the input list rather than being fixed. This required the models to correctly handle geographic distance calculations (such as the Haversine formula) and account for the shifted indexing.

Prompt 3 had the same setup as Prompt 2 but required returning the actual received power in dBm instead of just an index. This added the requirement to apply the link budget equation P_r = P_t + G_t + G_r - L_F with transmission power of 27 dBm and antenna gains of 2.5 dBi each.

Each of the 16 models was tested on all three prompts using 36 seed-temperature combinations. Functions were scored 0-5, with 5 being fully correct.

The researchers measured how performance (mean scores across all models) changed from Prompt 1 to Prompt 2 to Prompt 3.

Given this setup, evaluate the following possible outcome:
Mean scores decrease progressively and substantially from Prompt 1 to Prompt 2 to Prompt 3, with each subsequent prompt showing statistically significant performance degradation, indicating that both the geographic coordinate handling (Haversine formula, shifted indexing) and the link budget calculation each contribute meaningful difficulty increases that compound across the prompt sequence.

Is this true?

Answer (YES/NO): NO